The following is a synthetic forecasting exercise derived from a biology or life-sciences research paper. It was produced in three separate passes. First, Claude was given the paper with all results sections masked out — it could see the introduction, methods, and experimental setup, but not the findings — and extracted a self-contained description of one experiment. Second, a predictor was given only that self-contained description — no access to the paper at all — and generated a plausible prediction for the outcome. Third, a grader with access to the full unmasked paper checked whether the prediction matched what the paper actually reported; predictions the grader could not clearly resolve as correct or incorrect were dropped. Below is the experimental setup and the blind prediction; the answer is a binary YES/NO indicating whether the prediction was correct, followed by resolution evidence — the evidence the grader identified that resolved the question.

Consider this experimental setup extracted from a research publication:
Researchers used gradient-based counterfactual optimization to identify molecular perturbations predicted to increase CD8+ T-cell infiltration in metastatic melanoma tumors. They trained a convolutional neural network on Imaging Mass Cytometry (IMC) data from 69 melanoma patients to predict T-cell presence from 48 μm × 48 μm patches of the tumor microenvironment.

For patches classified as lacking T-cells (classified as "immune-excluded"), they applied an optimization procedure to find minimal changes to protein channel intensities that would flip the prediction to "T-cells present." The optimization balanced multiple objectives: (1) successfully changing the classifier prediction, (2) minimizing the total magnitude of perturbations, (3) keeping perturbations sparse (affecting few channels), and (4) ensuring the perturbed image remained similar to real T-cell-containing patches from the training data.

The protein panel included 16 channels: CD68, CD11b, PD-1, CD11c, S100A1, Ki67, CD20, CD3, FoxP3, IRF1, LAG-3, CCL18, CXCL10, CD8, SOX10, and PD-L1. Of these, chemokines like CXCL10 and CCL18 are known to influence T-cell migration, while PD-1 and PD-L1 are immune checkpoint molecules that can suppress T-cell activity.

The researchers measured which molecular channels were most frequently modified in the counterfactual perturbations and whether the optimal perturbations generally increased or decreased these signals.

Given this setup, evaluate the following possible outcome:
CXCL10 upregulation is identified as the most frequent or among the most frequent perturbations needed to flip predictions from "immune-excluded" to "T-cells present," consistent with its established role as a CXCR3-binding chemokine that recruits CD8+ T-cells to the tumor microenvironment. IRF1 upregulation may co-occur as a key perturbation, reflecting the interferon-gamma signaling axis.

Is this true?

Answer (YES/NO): YES